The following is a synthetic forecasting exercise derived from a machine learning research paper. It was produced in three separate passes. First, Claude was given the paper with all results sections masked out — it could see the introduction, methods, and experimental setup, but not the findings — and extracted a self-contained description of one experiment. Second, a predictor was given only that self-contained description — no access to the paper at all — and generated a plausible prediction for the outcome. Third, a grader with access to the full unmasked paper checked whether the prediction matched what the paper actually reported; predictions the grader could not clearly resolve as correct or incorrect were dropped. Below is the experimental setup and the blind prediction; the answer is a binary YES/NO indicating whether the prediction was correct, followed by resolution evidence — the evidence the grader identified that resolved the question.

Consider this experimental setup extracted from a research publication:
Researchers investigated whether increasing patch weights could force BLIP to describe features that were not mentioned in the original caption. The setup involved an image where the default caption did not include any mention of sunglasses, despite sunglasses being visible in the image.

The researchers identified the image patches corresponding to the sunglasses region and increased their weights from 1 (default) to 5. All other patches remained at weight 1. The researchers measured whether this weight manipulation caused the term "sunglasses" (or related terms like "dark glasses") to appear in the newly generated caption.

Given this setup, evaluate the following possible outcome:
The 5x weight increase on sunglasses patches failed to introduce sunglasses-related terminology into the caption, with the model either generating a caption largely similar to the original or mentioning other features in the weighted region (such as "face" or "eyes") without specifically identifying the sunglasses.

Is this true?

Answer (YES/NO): NO